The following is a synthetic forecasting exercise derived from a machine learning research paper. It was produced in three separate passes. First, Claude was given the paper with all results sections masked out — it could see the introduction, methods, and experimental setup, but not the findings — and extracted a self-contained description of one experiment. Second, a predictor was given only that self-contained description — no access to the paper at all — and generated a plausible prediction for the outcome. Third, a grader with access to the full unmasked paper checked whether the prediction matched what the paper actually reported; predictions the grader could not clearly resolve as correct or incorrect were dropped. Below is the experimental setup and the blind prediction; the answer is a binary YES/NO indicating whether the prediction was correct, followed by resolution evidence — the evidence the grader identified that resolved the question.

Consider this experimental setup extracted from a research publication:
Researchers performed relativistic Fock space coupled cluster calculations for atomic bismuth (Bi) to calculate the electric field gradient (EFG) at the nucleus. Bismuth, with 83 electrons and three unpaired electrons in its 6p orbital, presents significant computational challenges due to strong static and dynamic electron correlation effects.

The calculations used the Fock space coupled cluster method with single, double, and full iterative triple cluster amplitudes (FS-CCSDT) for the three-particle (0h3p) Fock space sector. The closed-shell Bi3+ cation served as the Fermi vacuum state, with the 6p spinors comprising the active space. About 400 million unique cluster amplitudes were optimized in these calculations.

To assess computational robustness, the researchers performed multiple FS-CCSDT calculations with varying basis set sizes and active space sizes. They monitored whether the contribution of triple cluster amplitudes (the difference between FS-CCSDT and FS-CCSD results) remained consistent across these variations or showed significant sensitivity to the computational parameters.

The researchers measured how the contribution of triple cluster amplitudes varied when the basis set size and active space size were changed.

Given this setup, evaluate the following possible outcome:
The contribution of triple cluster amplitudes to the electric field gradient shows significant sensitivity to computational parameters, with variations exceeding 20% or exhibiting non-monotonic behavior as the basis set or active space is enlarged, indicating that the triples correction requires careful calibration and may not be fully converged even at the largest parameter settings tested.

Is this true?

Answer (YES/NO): NO